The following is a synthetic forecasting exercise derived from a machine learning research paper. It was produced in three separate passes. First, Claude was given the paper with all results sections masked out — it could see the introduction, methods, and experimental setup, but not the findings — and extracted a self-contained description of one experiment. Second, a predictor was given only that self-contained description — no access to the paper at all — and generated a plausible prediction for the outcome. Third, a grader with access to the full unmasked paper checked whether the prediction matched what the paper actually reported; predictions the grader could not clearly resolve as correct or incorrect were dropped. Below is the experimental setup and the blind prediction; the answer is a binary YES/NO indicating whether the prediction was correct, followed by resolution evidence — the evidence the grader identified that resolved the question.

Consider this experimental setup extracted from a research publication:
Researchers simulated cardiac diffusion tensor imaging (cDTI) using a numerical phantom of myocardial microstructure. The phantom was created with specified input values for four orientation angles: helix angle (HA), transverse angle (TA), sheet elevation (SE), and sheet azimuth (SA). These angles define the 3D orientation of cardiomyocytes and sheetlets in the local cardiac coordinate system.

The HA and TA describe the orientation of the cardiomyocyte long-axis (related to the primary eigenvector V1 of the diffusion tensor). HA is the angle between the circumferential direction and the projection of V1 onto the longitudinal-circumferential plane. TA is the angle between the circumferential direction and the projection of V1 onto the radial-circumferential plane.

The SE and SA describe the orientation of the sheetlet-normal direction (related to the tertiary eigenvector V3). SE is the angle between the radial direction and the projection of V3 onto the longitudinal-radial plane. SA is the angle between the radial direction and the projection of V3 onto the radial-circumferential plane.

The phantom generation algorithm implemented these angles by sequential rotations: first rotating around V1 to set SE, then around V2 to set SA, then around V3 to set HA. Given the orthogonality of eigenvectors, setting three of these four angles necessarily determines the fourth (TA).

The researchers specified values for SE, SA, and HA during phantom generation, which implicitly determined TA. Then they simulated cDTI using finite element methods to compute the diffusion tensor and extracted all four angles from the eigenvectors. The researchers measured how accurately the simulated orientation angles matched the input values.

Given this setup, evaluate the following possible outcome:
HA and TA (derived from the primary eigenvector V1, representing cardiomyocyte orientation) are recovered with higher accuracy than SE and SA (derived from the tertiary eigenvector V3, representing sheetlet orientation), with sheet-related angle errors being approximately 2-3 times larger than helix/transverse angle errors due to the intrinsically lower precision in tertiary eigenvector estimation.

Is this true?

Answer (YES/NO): NO